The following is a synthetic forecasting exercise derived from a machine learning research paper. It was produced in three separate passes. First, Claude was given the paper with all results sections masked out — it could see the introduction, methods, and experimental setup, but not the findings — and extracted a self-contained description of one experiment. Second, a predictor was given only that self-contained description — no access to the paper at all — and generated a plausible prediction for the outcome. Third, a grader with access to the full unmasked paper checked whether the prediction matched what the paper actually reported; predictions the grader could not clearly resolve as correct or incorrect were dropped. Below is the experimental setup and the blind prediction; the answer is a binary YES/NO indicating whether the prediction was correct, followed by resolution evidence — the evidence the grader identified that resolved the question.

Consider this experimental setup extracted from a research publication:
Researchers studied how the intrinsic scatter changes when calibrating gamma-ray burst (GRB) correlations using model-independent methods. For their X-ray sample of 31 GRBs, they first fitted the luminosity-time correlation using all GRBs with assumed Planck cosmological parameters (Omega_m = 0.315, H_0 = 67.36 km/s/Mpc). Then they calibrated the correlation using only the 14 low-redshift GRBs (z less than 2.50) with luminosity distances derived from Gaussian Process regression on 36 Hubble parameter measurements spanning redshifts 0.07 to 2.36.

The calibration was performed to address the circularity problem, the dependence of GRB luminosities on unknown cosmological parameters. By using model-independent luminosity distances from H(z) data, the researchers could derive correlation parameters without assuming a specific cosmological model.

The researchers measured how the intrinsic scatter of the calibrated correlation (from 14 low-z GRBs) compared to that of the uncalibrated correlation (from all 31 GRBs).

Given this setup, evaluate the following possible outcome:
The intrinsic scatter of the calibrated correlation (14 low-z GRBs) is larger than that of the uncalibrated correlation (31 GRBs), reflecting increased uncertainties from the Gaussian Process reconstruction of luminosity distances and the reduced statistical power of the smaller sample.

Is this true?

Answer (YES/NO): YES